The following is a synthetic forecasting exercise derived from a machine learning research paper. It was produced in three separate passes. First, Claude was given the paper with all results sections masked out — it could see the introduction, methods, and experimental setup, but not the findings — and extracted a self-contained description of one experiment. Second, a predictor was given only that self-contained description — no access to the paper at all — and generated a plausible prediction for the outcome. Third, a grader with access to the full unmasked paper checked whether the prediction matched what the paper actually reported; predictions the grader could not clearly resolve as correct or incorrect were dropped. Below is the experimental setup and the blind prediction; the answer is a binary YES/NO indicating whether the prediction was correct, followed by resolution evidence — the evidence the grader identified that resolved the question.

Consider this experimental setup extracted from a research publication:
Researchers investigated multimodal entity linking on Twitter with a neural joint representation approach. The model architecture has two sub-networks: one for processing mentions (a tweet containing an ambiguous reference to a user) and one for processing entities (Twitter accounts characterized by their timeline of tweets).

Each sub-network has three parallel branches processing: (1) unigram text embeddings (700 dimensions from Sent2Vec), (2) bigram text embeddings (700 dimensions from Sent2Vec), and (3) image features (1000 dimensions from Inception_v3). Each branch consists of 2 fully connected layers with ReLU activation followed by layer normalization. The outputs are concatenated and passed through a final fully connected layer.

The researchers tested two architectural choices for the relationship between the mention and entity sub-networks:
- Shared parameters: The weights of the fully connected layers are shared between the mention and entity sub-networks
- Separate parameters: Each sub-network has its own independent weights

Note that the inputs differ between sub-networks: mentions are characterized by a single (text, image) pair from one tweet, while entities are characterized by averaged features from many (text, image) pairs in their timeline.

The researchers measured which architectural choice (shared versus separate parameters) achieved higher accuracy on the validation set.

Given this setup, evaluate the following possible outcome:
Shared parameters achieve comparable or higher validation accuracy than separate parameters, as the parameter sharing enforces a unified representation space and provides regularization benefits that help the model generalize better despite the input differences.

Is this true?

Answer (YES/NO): YES